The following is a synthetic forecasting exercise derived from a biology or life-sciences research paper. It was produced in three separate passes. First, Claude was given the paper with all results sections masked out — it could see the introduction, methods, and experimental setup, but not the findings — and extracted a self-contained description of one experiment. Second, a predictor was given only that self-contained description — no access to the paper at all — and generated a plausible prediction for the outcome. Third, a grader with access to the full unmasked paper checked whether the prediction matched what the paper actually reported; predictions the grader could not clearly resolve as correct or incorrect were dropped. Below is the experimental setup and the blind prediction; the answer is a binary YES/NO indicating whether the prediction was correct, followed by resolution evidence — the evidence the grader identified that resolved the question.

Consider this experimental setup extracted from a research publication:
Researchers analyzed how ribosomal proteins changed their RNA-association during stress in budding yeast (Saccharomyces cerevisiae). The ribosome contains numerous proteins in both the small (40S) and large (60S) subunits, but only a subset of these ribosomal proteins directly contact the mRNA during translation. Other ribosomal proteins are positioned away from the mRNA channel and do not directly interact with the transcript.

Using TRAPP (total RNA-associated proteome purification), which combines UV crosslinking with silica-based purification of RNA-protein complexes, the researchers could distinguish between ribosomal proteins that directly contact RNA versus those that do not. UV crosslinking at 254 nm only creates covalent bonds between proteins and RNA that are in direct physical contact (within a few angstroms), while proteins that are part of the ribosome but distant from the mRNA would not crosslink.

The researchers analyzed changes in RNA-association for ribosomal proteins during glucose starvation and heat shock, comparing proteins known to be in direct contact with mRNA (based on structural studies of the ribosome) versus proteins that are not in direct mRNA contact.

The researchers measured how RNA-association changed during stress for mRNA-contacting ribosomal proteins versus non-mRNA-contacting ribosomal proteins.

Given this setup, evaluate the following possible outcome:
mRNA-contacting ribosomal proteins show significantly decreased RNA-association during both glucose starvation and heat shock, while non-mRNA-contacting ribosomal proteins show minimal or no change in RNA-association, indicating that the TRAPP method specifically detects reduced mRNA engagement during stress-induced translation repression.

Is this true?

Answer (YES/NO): YES